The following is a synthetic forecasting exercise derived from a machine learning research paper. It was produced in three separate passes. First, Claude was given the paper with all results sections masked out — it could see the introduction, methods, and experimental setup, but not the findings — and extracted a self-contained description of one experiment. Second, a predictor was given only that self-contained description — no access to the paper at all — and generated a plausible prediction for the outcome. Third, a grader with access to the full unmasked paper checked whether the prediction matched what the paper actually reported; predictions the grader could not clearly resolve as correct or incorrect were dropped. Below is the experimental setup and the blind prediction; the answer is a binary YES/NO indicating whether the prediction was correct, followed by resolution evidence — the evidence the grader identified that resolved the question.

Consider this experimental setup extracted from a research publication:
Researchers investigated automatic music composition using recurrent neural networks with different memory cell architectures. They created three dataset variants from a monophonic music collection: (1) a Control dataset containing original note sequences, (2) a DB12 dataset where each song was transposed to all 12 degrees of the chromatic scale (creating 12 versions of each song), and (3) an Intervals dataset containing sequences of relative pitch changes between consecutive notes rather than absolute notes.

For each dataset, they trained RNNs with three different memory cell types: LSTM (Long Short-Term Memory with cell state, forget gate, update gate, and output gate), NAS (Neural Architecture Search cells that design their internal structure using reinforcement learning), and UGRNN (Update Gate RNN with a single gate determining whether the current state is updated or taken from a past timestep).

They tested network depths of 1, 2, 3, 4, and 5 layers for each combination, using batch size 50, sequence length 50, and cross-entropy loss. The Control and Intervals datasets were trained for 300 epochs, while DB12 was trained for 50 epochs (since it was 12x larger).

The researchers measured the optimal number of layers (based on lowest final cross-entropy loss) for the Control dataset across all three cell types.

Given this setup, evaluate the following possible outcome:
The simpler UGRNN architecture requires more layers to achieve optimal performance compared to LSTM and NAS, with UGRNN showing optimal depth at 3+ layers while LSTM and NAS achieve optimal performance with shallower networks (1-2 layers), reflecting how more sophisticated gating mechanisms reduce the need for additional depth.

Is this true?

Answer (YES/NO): NO